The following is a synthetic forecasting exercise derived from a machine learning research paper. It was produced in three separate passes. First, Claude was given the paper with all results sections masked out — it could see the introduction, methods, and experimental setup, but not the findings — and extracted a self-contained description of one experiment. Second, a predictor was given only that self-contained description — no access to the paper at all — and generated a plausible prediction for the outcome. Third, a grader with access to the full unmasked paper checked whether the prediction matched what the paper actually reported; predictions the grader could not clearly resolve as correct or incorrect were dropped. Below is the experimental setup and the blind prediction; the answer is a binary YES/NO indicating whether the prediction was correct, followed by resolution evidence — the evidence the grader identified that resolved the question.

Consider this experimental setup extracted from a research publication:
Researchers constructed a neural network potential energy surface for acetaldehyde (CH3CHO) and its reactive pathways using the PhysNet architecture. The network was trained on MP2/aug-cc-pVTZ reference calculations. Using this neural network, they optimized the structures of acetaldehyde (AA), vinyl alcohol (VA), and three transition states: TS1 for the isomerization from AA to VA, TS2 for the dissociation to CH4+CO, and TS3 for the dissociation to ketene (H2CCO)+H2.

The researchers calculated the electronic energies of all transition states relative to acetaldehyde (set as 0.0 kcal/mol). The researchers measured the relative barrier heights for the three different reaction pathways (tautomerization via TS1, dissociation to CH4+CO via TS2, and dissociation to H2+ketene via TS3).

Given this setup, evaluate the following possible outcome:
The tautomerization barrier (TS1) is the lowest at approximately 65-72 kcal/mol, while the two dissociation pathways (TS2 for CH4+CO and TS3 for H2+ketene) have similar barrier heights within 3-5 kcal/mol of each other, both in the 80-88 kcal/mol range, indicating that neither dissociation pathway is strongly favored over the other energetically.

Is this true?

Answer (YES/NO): NO